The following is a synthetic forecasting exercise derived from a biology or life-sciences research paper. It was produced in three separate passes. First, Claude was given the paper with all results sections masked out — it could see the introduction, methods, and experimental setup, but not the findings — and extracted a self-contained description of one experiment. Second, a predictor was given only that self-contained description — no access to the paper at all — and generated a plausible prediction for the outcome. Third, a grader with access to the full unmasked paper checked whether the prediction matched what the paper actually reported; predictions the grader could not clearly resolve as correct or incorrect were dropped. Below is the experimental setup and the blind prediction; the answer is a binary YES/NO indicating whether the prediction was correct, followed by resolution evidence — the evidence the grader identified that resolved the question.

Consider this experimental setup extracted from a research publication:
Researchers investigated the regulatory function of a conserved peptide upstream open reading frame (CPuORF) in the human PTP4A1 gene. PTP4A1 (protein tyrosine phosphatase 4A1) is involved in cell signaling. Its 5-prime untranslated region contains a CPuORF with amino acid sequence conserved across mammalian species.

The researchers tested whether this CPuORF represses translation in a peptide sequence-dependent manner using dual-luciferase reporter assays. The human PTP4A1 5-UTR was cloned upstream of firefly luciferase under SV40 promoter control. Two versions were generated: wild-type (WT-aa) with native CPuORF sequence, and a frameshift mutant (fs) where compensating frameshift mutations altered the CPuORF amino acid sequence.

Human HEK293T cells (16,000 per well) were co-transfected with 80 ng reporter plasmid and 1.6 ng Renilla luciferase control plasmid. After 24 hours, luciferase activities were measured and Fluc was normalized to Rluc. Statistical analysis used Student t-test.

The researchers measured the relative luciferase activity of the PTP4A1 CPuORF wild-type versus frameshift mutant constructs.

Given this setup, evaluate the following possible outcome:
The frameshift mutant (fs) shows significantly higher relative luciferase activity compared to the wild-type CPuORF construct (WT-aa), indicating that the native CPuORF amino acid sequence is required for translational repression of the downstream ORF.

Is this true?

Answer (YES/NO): YES